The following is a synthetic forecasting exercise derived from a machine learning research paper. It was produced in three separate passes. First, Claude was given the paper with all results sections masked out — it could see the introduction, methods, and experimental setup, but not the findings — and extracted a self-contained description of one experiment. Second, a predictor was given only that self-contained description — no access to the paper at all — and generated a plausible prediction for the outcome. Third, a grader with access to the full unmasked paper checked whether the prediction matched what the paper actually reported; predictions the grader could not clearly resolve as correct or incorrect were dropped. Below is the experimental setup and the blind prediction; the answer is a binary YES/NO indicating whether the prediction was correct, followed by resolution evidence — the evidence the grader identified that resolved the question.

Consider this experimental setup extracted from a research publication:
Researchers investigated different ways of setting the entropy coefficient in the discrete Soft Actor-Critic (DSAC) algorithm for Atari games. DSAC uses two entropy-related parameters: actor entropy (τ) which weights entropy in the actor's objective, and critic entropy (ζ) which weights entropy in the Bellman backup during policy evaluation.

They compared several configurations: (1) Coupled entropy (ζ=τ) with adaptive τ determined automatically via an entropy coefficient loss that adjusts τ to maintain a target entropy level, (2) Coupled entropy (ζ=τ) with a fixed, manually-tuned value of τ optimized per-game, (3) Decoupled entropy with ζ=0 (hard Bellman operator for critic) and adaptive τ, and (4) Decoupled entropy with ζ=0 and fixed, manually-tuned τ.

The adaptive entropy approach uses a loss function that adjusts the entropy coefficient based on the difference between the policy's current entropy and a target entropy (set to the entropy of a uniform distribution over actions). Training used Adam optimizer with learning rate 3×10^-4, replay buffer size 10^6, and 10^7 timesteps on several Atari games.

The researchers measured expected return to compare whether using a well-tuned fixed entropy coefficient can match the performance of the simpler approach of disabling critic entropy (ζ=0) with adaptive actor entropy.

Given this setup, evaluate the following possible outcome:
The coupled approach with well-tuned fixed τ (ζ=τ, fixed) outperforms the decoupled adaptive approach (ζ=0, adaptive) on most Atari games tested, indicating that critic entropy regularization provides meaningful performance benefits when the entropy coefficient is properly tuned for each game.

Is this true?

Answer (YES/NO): NO